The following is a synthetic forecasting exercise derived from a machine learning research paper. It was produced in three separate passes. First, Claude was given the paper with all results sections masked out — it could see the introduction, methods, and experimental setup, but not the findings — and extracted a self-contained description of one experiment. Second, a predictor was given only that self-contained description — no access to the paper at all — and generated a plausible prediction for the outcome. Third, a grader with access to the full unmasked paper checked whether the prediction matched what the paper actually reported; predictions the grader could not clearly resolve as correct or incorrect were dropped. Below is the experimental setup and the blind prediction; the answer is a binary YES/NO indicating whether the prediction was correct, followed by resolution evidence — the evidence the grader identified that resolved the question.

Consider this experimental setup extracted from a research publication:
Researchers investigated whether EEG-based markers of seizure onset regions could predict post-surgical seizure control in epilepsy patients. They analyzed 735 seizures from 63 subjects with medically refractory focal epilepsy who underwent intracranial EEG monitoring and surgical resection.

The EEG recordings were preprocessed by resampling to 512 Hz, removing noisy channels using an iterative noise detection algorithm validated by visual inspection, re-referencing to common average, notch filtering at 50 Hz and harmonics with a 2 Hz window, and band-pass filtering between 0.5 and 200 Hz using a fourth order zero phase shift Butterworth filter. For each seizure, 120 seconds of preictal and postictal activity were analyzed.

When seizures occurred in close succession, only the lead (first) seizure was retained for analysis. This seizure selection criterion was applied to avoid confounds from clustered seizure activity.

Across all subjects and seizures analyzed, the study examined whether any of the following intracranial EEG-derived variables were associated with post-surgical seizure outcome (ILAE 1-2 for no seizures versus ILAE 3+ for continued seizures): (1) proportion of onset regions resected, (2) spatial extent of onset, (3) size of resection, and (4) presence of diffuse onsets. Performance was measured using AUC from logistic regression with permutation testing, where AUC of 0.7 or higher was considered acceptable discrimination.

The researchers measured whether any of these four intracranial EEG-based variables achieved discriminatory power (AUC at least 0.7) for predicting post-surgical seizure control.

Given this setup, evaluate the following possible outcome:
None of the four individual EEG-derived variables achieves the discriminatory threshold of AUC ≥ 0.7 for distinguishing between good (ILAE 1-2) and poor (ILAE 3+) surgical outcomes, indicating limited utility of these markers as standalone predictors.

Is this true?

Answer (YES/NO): YES